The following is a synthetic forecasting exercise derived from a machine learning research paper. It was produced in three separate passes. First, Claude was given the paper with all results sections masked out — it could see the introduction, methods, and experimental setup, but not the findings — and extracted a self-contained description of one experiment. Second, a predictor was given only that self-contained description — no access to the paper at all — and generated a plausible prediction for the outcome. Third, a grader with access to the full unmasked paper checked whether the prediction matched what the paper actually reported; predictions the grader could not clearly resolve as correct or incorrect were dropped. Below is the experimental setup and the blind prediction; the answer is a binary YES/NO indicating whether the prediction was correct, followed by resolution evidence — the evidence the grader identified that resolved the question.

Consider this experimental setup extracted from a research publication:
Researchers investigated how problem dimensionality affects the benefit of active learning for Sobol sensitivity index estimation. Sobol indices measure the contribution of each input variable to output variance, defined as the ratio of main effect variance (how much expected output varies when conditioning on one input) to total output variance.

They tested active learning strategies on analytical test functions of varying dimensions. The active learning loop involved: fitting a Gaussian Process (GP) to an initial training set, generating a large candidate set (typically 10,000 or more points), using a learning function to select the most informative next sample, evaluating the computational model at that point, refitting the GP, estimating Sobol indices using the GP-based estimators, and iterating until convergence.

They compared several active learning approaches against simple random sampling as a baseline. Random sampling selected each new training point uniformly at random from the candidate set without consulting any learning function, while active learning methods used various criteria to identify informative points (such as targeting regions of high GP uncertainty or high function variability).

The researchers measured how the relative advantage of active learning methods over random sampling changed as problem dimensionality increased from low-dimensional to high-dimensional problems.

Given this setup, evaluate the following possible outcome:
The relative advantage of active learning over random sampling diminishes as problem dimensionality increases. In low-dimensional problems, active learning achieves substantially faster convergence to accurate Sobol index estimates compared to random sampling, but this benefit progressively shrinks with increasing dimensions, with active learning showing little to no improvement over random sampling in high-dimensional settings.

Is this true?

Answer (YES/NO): YES